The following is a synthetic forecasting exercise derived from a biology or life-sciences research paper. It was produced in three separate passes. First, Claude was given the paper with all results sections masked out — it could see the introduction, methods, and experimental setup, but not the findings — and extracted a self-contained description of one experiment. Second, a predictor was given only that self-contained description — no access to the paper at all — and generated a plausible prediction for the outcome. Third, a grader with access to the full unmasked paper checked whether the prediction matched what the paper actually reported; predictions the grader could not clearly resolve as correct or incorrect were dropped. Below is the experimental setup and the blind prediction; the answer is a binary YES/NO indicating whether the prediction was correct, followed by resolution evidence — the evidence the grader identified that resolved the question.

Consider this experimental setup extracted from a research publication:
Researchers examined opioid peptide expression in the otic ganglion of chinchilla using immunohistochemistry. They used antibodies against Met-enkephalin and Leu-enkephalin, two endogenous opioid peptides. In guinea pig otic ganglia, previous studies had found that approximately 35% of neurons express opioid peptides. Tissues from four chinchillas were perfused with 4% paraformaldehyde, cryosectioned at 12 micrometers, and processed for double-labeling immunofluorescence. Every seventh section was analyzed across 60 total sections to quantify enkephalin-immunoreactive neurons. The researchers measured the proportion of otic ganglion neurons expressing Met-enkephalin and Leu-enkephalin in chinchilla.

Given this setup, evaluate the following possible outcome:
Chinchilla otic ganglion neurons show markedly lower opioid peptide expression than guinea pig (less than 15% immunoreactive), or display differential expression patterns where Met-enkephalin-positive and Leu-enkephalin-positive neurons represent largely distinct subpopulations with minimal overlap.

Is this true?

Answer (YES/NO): YES